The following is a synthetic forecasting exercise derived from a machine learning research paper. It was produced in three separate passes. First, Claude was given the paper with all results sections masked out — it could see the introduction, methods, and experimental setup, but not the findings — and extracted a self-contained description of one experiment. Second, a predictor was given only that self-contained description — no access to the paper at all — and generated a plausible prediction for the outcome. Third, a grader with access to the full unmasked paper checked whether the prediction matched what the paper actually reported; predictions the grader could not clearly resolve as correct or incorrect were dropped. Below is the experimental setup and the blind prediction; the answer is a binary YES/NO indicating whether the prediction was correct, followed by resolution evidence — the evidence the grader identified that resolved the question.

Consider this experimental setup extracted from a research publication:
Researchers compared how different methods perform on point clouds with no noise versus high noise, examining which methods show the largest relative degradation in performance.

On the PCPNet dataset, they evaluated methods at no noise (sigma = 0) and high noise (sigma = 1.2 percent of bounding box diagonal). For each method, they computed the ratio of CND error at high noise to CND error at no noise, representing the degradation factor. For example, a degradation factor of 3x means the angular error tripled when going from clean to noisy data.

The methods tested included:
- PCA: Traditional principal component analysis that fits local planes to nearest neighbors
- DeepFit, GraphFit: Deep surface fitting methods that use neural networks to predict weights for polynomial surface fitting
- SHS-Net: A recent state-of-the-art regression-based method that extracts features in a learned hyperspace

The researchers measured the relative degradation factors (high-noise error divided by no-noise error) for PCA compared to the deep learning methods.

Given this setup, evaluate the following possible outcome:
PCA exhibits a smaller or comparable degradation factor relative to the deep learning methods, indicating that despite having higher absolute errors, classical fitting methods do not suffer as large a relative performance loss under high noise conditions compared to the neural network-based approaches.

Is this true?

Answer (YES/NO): YES